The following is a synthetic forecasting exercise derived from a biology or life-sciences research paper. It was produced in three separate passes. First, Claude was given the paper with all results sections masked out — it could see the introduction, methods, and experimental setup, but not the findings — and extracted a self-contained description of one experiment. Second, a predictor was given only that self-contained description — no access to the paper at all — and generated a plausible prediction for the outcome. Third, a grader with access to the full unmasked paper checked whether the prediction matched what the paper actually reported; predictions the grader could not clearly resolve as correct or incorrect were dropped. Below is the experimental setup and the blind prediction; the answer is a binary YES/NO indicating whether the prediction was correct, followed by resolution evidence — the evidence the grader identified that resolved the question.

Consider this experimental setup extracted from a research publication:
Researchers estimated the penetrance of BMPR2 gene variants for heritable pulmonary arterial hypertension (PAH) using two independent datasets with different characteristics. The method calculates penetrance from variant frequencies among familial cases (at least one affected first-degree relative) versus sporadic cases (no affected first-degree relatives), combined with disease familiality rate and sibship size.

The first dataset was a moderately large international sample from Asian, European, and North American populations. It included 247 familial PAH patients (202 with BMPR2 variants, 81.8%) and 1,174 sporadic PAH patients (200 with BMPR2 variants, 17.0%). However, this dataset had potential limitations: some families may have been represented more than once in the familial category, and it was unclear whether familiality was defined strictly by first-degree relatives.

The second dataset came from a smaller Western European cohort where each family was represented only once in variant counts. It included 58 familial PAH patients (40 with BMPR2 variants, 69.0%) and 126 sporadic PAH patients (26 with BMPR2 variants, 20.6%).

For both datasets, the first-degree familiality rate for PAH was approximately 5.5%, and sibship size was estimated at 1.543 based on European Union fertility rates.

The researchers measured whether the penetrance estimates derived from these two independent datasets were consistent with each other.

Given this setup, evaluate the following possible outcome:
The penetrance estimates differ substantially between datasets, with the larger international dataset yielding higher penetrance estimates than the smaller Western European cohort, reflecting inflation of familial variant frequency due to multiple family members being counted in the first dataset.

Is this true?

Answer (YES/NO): NO